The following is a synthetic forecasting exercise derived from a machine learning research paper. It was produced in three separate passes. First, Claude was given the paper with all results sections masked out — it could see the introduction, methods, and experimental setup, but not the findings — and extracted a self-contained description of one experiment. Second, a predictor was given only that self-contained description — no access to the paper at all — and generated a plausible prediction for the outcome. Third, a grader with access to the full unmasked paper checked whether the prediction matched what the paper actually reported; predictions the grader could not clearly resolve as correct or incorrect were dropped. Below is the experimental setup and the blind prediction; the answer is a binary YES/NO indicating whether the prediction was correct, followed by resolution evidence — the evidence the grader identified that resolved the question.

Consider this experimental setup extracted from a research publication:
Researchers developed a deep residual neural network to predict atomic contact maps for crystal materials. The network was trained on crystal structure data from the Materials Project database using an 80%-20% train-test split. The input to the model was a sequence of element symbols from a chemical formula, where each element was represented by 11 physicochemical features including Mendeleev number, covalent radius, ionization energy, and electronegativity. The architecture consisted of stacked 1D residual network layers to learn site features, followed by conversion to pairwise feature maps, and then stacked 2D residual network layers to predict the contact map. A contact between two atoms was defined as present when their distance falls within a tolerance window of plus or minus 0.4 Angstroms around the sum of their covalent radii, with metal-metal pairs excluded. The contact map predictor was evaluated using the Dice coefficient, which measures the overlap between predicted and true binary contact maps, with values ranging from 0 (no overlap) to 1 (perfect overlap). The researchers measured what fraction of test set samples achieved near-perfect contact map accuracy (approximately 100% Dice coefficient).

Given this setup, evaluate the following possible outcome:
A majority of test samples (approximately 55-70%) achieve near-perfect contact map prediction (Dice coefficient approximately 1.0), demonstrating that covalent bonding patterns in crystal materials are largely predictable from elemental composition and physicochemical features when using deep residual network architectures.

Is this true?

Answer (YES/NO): NO